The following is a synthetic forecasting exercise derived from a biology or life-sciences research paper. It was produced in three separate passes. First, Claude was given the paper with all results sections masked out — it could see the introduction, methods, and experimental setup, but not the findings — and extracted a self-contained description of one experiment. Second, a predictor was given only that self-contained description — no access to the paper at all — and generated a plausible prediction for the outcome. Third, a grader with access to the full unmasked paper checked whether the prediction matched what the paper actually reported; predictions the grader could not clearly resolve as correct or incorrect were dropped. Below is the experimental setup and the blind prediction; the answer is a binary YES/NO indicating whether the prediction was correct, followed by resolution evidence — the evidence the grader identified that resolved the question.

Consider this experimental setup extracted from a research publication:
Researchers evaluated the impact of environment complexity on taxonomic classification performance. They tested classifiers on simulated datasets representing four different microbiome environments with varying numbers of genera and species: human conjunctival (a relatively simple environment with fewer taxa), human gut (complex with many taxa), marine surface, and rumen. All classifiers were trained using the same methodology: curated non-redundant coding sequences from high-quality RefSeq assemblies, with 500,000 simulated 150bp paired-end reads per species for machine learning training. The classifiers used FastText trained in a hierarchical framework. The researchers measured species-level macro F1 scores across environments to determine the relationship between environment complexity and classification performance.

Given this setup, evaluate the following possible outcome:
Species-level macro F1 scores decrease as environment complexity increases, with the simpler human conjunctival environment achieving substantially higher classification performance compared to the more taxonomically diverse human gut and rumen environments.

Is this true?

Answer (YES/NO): NO